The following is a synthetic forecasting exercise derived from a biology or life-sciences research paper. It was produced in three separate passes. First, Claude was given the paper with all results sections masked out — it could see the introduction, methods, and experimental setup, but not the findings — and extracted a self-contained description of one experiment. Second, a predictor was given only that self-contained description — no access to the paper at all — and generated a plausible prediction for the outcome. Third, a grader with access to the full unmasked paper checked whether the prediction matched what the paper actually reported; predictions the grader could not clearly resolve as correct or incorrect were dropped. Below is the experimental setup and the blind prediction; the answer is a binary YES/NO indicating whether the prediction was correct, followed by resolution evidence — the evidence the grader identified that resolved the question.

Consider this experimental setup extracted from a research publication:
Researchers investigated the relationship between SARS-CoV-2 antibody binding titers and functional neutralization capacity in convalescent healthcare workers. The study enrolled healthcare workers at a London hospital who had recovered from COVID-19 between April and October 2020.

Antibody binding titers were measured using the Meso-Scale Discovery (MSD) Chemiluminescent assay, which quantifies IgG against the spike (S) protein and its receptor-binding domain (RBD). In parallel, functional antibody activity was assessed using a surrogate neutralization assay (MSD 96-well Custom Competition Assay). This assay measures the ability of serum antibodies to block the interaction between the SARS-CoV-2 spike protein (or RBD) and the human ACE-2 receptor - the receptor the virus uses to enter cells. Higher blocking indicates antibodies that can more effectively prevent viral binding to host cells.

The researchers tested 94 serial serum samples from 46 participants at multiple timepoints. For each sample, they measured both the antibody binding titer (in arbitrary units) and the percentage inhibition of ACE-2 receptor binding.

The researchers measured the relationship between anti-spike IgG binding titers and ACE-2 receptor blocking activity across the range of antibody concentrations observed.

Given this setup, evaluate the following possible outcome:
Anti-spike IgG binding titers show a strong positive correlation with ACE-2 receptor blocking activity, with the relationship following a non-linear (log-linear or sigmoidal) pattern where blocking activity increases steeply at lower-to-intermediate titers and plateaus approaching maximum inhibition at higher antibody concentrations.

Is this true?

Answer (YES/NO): YES